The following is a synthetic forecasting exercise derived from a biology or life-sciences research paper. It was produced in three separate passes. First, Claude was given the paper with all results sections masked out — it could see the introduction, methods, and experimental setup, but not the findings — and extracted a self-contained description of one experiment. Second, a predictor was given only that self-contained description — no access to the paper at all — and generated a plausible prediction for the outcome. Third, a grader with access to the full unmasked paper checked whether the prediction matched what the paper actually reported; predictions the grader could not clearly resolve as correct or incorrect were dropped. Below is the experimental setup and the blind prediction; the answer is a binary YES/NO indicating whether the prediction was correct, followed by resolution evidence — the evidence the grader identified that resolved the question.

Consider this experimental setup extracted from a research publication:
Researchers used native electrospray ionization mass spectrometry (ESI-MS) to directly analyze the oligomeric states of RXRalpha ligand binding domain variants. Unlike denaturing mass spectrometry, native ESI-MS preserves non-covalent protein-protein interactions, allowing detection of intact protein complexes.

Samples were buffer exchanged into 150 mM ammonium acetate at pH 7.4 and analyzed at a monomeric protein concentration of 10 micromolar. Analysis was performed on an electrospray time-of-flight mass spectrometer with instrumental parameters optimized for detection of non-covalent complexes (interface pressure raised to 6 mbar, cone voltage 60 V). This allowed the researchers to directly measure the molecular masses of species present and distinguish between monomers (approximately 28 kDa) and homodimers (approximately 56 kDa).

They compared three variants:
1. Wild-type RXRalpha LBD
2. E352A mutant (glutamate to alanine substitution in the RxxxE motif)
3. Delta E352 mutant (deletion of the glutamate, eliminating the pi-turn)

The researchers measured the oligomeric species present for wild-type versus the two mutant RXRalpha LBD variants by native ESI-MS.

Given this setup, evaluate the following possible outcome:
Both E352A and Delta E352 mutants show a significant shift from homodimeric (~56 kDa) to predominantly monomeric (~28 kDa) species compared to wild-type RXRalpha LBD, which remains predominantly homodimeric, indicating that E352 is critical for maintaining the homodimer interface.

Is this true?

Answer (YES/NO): NO